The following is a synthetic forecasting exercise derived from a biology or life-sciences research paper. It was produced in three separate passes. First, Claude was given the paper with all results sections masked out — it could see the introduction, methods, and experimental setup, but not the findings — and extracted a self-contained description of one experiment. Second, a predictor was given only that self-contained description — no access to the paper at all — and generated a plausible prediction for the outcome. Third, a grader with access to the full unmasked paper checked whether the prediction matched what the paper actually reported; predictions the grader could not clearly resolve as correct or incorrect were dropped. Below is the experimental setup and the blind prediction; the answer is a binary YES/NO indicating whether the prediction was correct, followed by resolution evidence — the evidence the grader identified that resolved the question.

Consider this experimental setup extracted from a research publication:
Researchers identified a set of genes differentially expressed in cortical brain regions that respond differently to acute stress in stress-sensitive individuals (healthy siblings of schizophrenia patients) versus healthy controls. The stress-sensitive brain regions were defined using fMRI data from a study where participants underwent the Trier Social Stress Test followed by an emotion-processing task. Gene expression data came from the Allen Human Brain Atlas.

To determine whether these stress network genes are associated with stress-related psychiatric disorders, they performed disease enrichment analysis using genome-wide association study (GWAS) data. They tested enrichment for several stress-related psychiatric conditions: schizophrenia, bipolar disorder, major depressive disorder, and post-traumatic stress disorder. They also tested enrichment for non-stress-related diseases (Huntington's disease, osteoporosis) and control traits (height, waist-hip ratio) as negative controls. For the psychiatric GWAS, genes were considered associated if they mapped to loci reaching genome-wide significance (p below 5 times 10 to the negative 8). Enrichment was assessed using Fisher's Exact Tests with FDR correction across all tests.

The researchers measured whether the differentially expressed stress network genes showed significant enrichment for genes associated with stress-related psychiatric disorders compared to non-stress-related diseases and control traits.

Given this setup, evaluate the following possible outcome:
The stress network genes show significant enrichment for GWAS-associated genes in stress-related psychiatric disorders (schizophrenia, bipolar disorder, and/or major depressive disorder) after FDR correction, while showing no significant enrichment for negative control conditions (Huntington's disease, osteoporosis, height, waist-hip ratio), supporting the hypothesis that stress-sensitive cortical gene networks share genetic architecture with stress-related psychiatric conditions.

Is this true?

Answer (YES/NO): YES